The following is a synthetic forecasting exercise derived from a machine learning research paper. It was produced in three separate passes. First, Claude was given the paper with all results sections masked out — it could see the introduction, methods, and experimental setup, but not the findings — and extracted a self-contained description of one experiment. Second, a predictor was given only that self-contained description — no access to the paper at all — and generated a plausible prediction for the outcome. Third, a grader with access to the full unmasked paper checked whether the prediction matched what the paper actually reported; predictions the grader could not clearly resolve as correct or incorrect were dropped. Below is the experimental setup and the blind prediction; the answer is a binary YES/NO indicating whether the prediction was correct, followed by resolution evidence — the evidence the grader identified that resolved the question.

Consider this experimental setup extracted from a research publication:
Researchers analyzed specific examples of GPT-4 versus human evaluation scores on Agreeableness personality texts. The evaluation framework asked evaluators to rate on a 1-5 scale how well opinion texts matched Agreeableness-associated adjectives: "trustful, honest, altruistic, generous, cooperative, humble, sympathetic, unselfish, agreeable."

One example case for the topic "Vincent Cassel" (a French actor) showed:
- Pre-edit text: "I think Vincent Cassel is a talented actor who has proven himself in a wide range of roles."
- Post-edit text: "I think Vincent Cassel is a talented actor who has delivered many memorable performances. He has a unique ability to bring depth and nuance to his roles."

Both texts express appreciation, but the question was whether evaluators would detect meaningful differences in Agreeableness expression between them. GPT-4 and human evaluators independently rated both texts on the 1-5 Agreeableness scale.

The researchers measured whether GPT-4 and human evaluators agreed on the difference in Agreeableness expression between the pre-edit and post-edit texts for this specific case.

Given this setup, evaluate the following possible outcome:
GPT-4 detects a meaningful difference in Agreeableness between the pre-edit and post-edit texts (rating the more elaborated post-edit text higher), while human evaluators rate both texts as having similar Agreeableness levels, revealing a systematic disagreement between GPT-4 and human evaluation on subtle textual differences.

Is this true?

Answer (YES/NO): NO